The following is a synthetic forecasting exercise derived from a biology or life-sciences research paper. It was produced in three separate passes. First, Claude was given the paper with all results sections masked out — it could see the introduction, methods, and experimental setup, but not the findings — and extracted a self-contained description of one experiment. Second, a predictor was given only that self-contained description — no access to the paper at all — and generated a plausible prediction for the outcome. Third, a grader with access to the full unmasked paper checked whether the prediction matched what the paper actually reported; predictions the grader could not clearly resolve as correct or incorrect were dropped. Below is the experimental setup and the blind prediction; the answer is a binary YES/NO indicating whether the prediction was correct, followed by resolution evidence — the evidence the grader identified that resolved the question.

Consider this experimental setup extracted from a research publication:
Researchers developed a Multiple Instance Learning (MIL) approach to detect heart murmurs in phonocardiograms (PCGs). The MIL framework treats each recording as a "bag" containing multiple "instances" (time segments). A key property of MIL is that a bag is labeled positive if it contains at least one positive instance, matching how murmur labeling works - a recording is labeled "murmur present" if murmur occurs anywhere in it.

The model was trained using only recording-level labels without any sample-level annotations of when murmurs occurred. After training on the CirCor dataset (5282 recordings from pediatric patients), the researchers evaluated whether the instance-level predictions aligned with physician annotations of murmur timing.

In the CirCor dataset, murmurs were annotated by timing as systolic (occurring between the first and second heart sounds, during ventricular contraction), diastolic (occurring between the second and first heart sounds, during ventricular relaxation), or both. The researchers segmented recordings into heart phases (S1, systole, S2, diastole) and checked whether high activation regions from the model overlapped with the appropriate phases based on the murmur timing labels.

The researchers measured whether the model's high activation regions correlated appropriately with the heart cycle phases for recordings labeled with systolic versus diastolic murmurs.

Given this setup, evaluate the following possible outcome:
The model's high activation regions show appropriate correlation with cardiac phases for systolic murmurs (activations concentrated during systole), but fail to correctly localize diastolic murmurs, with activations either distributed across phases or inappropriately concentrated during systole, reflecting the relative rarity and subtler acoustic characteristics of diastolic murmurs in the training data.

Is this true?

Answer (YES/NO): NO